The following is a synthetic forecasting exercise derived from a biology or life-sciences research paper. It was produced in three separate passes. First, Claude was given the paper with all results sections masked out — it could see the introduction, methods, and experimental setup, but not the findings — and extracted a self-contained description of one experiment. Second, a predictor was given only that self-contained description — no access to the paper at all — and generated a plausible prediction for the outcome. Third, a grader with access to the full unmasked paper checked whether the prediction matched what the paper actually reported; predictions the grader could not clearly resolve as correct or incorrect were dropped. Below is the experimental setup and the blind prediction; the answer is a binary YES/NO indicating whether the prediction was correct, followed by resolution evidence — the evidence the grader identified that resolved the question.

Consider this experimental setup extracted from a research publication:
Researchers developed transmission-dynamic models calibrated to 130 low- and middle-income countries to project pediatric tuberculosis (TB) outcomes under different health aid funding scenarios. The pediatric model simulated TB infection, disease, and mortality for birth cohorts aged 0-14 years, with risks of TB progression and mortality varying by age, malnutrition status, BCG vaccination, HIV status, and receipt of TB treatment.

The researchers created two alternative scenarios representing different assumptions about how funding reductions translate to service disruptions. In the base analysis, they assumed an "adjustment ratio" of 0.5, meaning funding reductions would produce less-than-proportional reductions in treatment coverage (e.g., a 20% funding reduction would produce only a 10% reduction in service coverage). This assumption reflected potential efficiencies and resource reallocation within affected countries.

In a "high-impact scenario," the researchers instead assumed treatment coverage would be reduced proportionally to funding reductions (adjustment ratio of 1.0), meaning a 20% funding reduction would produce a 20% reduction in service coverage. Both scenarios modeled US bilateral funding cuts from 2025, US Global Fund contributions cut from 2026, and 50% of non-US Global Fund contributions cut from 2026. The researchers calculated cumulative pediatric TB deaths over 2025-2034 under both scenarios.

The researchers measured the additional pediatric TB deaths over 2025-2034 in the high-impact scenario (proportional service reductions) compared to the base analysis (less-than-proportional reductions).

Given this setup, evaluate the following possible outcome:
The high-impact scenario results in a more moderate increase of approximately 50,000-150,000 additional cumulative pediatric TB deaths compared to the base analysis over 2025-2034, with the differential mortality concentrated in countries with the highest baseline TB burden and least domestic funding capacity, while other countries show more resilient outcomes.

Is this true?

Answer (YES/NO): NO